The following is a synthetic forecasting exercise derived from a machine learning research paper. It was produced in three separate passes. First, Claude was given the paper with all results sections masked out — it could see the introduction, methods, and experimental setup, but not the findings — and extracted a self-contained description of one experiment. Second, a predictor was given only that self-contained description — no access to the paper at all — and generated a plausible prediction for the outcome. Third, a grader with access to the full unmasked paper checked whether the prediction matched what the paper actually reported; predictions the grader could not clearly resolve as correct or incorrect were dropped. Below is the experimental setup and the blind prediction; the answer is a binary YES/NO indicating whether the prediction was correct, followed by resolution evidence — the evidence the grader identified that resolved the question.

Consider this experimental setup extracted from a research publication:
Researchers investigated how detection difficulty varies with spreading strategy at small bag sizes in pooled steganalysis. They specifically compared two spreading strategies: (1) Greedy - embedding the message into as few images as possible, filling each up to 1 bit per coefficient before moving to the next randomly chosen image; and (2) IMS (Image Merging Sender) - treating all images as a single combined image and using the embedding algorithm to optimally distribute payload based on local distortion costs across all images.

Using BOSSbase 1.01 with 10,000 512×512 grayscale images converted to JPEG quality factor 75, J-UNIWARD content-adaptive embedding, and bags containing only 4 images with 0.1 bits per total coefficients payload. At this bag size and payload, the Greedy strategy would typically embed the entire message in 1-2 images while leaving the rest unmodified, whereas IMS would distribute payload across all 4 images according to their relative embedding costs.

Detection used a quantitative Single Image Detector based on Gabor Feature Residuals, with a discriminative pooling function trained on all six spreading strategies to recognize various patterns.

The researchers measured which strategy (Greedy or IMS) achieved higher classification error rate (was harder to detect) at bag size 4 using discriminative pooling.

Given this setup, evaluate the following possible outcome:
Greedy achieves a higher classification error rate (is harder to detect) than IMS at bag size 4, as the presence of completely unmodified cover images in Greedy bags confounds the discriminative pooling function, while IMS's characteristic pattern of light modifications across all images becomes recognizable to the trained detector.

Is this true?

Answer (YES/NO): NO